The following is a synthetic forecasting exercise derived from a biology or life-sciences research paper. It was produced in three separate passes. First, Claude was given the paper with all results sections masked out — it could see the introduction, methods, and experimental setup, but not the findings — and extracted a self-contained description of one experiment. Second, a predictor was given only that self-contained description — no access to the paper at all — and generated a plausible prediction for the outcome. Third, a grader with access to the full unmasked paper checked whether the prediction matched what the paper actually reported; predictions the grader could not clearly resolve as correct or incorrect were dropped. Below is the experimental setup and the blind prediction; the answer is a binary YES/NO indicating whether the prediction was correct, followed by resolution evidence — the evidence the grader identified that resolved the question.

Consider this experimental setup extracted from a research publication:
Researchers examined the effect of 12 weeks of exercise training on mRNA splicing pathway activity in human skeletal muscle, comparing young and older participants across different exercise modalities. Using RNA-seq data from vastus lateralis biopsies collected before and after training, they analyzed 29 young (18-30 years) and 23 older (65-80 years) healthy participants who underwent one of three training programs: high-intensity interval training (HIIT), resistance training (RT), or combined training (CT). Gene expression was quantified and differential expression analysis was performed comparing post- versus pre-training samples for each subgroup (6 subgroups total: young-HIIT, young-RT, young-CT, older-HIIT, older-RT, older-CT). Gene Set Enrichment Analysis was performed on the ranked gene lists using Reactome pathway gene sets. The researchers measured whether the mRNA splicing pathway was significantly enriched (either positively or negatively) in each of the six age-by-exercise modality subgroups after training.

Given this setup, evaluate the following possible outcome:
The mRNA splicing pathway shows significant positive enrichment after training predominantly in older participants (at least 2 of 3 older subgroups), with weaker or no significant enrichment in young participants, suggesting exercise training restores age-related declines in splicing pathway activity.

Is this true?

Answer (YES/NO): NO